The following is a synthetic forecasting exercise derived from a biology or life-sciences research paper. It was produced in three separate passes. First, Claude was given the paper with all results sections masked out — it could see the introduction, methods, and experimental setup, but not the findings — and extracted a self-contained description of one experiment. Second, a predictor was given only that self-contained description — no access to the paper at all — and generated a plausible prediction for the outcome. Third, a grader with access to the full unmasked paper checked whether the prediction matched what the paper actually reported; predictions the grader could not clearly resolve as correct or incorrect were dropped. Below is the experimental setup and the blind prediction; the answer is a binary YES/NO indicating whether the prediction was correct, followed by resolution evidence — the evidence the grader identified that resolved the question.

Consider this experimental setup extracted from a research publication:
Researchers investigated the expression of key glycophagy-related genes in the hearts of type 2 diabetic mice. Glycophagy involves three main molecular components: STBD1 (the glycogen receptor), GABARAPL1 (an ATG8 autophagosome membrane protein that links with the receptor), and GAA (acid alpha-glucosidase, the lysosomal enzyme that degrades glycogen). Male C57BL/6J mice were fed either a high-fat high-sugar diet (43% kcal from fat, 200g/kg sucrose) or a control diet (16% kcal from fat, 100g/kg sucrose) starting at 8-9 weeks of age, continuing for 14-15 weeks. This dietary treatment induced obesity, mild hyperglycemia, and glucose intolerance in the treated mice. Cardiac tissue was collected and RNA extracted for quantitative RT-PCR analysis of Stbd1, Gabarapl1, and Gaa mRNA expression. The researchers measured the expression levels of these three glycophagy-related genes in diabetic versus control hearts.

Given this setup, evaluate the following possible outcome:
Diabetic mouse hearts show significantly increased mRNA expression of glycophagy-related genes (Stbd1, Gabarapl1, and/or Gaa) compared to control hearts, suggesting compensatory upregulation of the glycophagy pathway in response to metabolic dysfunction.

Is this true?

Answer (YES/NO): NO